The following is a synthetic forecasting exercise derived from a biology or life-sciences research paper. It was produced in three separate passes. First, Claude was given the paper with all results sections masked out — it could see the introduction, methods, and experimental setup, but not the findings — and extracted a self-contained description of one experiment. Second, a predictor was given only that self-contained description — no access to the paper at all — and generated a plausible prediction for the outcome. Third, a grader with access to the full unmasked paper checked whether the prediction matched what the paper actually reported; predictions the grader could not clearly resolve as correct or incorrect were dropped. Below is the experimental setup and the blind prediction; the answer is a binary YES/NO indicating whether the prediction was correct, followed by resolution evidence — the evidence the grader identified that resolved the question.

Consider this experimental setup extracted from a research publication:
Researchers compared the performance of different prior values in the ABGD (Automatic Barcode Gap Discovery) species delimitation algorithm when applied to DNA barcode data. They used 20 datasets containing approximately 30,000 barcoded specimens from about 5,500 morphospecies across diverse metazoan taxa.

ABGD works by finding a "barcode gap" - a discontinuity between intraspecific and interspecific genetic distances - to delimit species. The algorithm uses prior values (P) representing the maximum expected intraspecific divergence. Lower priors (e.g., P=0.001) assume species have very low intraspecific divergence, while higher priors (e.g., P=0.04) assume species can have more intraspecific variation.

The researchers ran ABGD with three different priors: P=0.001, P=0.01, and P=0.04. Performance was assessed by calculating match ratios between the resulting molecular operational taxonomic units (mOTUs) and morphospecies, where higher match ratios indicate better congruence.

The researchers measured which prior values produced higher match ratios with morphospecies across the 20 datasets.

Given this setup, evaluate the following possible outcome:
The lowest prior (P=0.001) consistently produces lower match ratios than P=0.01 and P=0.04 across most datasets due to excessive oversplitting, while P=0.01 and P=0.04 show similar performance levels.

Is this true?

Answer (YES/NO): NO